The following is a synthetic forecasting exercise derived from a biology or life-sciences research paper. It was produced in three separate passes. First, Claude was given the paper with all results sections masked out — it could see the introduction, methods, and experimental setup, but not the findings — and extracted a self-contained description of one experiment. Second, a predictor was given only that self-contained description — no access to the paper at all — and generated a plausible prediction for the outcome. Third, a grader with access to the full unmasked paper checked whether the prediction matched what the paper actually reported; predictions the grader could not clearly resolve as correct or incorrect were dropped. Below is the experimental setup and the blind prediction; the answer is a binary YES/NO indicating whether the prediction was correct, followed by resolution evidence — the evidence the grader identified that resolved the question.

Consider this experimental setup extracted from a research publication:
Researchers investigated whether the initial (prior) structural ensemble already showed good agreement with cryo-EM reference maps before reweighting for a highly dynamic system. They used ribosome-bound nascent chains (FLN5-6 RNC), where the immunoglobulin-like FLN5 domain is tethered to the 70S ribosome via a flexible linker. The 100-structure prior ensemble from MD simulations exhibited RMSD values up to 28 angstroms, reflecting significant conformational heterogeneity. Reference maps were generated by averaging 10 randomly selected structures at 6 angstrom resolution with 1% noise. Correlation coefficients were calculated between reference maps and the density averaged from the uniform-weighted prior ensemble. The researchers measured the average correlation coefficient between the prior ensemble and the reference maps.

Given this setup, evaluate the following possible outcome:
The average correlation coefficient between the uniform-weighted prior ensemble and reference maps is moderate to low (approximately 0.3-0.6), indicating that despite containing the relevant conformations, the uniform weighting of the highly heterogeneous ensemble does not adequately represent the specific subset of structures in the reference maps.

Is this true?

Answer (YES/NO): NO